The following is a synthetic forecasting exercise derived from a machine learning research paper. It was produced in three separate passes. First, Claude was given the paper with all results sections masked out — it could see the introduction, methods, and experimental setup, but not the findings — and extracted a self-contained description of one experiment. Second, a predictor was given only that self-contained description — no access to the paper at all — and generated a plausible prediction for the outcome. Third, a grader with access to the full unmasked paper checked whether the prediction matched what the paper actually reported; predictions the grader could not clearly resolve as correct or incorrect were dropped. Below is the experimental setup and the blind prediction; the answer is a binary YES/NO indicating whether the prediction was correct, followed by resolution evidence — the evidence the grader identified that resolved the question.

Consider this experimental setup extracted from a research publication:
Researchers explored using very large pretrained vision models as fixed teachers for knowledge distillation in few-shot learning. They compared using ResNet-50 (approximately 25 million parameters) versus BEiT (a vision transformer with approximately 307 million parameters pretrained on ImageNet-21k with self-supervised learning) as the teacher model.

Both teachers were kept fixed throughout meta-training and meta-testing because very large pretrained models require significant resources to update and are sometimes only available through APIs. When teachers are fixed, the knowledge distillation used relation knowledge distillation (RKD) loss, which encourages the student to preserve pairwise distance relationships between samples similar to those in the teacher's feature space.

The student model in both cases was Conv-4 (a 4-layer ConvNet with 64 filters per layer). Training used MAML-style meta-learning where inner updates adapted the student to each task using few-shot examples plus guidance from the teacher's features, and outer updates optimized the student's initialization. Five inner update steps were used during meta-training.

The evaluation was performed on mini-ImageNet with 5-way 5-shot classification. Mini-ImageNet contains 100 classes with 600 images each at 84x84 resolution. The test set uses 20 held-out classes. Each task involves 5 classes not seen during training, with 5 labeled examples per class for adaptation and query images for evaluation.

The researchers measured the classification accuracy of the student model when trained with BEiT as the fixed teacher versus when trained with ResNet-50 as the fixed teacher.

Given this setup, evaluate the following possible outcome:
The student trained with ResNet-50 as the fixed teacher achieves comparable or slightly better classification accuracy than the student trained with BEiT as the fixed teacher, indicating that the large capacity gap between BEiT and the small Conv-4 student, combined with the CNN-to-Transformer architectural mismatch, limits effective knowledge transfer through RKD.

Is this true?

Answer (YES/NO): NO